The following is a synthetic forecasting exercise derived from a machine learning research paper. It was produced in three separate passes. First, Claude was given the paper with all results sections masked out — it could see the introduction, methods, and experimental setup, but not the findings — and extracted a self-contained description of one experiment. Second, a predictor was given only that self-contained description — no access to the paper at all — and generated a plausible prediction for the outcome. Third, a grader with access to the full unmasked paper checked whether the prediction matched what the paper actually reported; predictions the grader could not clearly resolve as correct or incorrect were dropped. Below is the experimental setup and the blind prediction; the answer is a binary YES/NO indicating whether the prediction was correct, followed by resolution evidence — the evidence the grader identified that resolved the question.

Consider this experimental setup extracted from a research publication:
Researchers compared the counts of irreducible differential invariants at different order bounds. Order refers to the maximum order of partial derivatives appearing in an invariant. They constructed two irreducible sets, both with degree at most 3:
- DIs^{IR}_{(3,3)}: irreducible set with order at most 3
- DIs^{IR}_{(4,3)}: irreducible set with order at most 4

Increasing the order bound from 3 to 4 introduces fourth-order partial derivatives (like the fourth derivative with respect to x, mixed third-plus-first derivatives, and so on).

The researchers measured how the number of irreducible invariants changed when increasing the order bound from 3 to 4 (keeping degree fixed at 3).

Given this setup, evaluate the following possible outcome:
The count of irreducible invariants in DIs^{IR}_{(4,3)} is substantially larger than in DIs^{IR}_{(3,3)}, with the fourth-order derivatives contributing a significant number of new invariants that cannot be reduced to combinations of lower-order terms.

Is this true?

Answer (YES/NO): YES